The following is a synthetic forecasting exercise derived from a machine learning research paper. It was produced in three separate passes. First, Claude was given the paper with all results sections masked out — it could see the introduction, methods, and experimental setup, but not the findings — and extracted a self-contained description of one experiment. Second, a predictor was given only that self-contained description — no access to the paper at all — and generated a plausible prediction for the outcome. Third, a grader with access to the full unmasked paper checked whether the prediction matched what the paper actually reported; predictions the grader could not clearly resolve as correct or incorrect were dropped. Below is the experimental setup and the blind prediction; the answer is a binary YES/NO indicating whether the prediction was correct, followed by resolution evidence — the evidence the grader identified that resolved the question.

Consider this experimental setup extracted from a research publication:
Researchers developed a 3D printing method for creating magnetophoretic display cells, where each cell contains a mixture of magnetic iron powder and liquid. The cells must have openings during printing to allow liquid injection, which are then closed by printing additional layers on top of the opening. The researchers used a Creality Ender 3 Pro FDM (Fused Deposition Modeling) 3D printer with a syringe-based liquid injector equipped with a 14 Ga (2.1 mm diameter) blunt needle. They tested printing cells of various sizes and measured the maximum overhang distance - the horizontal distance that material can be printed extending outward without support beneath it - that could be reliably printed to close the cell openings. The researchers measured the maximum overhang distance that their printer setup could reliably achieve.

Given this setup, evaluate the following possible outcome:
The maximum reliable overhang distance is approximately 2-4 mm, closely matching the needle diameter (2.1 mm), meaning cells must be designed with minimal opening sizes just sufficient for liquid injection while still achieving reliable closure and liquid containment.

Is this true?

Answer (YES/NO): NO